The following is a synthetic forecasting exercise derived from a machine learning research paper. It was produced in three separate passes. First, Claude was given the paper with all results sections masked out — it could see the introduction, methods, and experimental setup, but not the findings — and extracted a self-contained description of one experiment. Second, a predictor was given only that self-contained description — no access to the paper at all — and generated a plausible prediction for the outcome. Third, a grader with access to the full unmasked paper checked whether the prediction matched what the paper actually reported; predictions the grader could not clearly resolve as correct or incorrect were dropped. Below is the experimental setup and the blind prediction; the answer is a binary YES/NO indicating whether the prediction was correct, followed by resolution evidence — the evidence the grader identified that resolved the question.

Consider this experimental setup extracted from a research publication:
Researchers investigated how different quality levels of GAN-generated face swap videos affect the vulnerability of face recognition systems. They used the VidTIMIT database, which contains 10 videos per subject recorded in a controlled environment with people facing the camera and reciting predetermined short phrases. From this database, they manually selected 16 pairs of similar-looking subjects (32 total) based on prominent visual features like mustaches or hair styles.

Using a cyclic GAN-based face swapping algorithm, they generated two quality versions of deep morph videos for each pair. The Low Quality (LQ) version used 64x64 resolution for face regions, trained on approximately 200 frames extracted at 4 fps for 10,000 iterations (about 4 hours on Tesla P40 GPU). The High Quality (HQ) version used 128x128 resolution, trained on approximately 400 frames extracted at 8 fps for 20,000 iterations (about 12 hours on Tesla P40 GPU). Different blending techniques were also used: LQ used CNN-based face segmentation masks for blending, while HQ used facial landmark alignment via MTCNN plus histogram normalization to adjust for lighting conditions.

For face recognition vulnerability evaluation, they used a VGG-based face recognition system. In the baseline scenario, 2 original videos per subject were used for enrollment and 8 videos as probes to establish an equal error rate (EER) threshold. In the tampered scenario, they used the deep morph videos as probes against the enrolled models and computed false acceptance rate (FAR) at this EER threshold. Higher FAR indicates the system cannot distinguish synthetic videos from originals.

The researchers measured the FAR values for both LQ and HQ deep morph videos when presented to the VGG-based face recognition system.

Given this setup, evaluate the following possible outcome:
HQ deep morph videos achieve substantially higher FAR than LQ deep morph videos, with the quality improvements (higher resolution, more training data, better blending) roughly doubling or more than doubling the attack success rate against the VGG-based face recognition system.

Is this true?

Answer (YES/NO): NO